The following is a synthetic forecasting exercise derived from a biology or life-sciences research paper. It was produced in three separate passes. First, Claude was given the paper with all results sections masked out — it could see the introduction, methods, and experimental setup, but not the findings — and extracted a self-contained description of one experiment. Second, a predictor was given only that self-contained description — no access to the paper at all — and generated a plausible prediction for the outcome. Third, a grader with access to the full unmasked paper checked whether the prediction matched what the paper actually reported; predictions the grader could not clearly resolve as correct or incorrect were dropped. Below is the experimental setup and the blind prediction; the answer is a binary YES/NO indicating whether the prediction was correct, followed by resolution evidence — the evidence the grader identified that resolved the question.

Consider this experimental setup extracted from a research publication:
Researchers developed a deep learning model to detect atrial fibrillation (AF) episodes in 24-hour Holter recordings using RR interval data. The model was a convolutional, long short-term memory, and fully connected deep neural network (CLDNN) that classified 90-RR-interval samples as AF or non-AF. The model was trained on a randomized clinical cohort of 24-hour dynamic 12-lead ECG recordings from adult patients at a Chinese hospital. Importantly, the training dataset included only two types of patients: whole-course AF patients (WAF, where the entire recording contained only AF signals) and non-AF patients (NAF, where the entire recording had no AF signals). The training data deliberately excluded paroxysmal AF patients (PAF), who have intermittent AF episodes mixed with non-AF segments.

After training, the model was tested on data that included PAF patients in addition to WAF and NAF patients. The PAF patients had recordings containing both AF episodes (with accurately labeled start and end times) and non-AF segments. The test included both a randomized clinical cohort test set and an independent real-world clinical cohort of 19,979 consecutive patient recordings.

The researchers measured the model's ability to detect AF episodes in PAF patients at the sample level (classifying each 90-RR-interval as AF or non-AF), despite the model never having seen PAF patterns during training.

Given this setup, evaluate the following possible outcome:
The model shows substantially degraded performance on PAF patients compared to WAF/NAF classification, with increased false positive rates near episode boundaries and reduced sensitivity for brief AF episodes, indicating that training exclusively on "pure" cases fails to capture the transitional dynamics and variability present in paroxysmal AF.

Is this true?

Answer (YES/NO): NO